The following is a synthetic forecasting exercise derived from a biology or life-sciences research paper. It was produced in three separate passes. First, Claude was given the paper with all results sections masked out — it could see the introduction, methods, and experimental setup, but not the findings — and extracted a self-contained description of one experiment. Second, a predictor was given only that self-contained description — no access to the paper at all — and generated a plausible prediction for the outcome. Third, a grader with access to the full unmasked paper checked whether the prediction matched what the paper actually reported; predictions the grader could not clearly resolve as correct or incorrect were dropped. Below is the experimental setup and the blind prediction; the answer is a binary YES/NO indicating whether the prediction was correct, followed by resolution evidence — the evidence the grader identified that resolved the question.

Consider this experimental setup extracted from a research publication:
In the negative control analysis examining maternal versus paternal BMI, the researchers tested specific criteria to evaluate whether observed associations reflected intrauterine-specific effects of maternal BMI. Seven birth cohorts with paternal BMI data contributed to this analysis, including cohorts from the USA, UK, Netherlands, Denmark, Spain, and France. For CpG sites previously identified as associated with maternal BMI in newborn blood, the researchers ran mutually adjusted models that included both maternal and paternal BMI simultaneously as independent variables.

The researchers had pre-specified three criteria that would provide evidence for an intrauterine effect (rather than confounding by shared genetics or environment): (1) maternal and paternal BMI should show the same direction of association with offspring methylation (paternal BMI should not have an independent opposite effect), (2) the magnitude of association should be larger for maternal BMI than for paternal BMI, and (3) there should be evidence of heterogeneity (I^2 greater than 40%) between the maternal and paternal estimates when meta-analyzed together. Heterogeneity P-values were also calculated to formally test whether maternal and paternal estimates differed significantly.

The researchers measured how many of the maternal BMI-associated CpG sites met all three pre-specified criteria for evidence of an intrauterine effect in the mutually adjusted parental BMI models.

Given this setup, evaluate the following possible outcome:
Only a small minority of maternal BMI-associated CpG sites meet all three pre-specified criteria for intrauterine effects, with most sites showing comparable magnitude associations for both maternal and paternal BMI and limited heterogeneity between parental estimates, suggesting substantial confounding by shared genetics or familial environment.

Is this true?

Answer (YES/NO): YES